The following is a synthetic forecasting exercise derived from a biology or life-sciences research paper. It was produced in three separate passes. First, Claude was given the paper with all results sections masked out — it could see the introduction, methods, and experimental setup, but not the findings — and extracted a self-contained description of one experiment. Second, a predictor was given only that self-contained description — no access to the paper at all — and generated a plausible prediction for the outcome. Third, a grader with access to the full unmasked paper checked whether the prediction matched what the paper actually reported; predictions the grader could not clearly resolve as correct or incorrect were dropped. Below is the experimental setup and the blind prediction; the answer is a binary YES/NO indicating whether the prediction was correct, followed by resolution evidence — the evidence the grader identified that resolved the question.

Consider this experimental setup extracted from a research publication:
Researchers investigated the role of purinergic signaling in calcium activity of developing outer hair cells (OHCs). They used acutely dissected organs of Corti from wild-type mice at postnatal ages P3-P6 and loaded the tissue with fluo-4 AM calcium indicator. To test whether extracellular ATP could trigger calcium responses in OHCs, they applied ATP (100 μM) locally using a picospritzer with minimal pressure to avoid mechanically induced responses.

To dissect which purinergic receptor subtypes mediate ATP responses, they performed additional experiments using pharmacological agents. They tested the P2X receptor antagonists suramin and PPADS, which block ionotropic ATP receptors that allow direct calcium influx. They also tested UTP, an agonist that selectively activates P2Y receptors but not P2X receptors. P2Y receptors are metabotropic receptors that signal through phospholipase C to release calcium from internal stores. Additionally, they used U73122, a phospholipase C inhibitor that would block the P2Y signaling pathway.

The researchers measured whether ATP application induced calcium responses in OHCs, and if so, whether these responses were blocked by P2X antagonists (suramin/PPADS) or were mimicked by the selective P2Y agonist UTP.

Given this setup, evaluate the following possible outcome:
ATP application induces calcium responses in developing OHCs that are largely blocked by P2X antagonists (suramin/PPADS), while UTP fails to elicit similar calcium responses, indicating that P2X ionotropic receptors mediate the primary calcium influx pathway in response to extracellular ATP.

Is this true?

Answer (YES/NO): YES